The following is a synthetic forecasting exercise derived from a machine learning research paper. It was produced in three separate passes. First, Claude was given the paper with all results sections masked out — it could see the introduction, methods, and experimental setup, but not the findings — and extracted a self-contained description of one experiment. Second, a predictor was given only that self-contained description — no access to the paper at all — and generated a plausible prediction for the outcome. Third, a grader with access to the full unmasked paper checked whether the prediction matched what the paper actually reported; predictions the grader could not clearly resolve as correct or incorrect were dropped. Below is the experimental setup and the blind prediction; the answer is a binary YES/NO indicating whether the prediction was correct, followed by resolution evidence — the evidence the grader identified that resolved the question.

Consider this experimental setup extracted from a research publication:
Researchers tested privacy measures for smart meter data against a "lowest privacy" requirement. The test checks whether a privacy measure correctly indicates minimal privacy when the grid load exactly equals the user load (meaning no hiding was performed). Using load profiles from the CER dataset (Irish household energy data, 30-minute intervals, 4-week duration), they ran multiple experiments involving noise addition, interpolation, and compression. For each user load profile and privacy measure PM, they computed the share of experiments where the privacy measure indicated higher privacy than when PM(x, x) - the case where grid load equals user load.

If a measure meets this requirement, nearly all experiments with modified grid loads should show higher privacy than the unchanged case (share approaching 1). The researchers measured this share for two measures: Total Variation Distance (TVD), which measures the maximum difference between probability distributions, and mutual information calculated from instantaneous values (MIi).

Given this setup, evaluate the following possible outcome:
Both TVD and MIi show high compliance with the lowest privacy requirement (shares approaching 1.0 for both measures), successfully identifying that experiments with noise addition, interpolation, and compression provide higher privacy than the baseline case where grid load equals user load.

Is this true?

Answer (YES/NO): YES